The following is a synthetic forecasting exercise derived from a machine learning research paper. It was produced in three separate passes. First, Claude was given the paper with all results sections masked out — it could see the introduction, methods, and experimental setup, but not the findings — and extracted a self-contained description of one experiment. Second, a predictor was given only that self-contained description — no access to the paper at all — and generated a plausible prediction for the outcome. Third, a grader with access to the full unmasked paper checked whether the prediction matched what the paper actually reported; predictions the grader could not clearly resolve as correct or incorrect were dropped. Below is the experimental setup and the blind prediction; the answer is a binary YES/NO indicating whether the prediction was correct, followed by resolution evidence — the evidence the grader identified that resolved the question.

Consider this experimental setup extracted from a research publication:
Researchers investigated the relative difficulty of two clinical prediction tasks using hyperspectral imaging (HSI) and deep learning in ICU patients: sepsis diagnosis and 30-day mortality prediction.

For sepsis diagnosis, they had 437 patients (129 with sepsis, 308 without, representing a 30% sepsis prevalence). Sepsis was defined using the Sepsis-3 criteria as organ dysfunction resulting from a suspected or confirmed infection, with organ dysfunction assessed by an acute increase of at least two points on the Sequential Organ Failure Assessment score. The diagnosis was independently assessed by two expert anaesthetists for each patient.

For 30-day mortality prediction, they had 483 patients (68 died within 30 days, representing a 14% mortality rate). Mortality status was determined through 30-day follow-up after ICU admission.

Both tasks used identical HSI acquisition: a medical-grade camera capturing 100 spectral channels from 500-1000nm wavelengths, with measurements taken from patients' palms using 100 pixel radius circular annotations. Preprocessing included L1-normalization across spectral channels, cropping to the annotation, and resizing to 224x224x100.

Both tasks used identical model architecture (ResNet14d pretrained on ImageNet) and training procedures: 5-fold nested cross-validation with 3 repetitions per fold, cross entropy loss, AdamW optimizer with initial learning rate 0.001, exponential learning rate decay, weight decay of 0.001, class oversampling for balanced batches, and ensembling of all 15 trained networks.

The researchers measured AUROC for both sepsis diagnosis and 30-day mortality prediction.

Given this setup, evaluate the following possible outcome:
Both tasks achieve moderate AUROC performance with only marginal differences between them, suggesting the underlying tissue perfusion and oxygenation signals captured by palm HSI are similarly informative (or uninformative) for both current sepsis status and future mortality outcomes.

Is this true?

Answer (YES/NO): NO